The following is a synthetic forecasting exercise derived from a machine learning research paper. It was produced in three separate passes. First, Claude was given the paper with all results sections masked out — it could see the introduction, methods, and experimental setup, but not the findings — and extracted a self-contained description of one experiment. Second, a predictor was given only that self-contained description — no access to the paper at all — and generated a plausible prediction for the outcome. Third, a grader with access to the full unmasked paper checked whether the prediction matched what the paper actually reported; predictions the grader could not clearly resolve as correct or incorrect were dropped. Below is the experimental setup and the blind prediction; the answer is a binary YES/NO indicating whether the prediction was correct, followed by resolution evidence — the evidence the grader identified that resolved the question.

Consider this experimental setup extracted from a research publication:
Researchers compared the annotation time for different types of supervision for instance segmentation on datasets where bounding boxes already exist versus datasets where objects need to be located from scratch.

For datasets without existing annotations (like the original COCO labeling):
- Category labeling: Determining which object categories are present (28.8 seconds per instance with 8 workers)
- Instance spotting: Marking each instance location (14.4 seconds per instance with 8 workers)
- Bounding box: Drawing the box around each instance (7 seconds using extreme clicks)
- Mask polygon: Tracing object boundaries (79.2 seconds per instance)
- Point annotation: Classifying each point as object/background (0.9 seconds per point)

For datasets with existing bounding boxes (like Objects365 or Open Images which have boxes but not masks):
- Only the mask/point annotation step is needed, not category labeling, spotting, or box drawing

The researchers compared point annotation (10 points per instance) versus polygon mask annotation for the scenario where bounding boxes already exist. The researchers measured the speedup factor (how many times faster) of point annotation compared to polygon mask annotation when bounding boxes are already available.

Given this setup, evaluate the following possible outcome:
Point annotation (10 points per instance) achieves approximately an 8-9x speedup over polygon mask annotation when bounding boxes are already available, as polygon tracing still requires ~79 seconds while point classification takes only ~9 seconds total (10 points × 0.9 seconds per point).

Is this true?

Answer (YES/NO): YES